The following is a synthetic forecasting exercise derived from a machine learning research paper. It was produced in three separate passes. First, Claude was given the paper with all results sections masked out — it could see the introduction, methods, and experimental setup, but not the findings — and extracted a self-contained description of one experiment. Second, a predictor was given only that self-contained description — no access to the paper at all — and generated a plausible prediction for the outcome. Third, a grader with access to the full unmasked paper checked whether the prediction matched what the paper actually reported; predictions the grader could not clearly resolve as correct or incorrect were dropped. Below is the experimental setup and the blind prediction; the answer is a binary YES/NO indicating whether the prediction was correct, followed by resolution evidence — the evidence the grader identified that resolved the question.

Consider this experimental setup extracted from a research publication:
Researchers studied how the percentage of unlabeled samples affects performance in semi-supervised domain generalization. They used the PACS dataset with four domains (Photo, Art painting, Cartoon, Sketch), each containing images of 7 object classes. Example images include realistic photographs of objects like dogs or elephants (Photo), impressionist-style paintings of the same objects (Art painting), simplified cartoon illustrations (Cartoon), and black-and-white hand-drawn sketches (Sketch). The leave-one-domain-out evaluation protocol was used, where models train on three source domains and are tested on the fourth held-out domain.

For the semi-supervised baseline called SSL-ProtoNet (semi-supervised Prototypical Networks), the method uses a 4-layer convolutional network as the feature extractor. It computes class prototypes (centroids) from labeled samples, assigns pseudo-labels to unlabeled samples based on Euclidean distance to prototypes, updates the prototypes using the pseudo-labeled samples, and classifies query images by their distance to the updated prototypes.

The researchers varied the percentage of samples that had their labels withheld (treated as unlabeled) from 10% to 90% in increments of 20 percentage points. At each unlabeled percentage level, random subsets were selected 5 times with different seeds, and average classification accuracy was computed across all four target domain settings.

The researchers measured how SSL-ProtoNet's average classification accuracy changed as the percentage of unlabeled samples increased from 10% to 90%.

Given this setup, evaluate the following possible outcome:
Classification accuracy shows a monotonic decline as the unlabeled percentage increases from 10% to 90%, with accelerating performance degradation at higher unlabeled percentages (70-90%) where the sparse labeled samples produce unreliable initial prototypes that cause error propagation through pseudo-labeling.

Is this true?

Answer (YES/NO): NO